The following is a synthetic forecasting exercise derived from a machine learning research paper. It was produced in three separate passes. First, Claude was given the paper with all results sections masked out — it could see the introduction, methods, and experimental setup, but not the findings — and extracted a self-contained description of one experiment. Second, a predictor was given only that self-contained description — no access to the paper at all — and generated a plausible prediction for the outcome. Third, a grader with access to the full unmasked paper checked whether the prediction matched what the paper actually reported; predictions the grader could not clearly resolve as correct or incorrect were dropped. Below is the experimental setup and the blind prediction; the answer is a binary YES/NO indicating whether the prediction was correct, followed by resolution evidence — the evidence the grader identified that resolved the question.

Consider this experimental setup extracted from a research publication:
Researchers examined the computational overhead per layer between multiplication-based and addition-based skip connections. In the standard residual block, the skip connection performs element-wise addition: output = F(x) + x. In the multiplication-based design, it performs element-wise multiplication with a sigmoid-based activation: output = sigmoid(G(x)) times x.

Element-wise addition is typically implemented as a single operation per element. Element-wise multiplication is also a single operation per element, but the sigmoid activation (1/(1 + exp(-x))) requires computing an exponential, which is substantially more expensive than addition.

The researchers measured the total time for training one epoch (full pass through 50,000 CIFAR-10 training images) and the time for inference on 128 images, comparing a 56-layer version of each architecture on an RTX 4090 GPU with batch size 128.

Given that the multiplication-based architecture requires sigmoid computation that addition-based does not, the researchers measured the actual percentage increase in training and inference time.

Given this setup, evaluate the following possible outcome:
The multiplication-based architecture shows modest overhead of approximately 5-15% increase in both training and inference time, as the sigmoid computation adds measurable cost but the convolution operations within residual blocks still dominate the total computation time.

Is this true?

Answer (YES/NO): NO